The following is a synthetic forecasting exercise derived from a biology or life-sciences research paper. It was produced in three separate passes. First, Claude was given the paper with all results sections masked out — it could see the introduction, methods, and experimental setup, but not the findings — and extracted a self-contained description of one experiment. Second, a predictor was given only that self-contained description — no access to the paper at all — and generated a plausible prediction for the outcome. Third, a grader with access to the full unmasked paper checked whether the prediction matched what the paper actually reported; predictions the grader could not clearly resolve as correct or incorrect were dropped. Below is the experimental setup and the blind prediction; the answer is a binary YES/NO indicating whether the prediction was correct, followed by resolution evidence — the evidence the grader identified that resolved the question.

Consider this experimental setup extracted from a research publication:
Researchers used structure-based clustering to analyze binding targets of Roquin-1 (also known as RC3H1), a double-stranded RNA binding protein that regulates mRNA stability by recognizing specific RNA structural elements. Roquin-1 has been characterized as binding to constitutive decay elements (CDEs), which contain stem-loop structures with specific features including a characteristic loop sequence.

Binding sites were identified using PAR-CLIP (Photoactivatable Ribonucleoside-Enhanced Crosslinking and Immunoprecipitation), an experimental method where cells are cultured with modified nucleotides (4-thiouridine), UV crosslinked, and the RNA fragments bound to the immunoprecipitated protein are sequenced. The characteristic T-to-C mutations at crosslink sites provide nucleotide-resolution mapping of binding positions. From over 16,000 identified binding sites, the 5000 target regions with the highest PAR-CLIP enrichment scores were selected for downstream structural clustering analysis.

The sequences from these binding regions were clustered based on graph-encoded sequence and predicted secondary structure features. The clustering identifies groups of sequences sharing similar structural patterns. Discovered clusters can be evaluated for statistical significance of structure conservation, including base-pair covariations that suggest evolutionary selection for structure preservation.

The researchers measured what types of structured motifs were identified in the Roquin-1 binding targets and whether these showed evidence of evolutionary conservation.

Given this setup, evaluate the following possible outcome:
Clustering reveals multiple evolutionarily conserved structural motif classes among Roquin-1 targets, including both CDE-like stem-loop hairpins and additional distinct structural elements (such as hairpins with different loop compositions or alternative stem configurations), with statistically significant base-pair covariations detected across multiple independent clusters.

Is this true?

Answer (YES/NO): NO